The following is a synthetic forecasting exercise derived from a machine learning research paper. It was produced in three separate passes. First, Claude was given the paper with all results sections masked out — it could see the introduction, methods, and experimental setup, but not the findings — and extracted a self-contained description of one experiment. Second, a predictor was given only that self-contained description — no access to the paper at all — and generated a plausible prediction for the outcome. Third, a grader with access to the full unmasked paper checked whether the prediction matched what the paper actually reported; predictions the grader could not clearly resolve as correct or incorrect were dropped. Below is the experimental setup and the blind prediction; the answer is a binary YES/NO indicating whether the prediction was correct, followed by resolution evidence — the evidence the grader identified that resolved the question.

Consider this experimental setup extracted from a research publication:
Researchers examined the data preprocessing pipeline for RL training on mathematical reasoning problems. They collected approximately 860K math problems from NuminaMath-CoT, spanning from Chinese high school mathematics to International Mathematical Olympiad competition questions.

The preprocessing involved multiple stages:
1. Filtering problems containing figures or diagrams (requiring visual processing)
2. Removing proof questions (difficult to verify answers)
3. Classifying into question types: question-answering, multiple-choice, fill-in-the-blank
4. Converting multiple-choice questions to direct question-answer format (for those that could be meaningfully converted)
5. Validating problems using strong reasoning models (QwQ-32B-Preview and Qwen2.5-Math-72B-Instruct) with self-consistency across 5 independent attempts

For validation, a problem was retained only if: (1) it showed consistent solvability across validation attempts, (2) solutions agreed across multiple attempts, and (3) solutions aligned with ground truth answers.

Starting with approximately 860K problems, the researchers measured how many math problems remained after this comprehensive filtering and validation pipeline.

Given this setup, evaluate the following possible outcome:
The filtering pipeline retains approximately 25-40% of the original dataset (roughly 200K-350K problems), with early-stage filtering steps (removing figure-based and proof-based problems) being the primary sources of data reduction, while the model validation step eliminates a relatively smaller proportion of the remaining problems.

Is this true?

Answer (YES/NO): NO